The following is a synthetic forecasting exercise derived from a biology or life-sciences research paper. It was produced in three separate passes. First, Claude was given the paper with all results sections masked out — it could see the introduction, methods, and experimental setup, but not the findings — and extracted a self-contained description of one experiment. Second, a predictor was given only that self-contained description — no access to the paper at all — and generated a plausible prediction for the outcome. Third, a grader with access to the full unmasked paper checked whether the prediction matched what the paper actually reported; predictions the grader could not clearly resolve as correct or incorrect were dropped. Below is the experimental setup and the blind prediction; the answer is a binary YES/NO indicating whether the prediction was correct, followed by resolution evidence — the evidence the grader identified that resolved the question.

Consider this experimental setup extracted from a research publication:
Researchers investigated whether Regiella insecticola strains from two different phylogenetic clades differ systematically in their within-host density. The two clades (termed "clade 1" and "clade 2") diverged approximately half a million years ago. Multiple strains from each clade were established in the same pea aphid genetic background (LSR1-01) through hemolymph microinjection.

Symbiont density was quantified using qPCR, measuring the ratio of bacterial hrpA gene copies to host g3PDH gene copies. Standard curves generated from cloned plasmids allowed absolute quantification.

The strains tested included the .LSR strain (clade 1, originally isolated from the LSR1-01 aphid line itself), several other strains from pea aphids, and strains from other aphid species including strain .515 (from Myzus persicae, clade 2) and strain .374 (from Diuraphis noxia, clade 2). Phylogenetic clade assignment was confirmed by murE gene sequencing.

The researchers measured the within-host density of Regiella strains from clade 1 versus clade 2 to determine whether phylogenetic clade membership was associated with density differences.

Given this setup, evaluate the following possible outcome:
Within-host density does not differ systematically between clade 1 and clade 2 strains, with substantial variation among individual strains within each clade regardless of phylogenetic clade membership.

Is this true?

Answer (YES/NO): NO